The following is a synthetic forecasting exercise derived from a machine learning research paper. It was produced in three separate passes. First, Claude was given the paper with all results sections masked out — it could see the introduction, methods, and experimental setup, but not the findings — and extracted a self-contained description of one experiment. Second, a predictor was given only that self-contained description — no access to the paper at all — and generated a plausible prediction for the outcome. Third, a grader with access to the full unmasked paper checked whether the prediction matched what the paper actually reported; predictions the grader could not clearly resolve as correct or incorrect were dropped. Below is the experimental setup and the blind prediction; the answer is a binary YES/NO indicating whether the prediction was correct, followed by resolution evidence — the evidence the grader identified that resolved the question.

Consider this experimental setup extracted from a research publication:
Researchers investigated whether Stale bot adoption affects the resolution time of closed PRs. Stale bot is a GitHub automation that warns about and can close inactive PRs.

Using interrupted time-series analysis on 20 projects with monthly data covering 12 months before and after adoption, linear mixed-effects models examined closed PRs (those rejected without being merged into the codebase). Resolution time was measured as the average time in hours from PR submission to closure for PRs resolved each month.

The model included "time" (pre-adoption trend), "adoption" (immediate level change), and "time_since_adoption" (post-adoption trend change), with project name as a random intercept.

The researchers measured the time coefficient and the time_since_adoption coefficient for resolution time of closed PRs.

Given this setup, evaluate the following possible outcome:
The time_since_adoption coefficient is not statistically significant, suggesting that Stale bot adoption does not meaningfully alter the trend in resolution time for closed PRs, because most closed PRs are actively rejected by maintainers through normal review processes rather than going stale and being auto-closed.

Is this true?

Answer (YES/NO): NO